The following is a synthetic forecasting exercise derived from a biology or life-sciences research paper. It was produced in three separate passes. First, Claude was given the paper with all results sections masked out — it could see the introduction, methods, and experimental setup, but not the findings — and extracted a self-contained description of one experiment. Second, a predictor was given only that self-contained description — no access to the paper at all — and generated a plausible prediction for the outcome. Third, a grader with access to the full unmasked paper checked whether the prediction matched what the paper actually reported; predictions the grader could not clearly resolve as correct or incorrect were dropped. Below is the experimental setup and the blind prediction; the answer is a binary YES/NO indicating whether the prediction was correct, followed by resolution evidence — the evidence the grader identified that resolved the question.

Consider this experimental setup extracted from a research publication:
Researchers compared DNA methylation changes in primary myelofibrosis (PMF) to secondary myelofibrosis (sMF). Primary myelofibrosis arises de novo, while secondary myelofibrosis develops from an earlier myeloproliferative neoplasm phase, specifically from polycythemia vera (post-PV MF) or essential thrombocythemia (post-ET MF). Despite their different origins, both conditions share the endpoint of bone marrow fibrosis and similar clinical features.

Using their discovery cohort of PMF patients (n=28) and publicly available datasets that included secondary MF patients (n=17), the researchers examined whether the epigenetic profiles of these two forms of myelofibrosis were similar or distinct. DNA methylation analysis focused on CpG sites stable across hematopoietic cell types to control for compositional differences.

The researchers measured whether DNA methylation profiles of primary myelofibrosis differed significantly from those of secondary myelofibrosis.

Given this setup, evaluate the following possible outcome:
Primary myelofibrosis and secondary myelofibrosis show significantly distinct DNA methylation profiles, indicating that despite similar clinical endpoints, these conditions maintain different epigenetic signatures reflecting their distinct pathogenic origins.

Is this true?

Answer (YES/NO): NO